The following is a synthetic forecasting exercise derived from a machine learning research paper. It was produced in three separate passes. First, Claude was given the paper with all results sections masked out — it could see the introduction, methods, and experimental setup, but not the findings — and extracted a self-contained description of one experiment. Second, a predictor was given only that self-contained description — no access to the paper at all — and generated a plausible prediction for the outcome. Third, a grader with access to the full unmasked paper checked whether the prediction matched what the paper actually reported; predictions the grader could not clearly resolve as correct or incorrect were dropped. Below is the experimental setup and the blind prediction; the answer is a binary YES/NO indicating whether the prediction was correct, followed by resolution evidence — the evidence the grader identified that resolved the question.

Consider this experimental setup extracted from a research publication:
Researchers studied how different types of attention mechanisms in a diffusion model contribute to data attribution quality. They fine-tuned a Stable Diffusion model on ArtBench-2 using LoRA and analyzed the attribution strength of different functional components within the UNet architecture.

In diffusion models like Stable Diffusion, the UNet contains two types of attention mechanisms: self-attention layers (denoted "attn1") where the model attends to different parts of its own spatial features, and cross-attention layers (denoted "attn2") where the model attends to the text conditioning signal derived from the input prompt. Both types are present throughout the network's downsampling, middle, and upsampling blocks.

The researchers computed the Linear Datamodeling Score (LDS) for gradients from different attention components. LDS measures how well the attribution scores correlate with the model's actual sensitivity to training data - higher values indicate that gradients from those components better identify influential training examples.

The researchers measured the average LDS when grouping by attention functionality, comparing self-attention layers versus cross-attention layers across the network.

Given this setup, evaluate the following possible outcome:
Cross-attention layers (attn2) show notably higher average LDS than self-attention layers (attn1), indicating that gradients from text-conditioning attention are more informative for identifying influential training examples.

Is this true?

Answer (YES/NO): NO